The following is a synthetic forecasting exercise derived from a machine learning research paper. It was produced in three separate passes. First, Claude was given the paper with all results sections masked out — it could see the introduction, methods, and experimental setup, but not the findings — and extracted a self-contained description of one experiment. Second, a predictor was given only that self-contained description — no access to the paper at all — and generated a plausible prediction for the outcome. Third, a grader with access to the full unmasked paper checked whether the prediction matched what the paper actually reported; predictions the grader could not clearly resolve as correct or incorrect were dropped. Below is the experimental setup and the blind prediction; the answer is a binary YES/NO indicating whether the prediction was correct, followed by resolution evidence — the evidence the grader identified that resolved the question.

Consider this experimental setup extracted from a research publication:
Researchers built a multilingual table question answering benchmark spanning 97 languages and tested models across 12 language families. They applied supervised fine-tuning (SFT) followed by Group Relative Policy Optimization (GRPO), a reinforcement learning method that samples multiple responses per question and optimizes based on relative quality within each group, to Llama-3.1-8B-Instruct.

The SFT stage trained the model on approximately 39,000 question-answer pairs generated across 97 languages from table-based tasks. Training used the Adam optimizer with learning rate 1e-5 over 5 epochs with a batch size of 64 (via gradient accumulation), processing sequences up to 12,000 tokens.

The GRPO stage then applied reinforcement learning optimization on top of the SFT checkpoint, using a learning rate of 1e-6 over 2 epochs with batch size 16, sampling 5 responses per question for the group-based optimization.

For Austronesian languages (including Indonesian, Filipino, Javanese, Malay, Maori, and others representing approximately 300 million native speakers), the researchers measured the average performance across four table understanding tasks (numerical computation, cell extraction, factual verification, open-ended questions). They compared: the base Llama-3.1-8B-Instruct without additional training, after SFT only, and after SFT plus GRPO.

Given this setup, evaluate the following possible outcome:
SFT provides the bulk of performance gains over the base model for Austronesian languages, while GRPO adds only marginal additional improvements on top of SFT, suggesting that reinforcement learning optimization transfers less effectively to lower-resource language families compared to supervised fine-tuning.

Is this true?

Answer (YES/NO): NO